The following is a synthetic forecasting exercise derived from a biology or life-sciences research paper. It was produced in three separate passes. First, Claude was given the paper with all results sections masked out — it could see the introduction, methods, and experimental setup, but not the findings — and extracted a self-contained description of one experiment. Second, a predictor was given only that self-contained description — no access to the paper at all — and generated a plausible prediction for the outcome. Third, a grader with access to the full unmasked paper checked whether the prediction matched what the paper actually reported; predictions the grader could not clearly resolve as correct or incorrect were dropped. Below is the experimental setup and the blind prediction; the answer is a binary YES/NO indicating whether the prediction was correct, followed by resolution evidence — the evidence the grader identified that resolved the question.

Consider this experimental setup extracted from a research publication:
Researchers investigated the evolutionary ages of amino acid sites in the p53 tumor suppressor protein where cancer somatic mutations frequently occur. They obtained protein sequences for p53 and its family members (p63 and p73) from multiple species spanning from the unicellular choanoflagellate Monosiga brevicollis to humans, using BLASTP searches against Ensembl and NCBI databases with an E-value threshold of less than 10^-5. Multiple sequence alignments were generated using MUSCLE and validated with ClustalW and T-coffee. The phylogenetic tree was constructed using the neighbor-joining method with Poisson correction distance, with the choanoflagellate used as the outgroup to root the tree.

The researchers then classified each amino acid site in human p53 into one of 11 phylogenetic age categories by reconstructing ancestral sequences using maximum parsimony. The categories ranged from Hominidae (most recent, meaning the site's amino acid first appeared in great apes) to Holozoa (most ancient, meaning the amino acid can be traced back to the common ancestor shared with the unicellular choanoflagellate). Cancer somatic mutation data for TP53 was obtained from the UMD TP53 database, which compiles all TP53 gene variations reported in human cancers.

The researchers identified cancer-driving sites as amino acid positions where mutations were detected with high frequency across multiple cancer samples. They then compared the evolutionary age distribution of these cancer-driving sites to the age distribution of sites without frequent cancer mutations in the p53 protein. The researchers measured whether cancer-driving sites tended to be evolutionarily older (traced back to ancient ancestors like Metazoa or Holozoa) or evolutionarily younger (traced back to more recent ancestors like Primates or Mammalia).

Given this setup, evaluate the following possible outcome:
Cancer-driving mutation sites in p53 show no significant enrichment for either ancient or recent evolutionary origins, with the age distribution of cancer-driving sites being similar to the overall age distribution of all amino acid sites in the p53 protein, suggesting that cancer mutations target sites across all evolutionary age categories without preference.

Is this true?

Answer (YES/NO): NO